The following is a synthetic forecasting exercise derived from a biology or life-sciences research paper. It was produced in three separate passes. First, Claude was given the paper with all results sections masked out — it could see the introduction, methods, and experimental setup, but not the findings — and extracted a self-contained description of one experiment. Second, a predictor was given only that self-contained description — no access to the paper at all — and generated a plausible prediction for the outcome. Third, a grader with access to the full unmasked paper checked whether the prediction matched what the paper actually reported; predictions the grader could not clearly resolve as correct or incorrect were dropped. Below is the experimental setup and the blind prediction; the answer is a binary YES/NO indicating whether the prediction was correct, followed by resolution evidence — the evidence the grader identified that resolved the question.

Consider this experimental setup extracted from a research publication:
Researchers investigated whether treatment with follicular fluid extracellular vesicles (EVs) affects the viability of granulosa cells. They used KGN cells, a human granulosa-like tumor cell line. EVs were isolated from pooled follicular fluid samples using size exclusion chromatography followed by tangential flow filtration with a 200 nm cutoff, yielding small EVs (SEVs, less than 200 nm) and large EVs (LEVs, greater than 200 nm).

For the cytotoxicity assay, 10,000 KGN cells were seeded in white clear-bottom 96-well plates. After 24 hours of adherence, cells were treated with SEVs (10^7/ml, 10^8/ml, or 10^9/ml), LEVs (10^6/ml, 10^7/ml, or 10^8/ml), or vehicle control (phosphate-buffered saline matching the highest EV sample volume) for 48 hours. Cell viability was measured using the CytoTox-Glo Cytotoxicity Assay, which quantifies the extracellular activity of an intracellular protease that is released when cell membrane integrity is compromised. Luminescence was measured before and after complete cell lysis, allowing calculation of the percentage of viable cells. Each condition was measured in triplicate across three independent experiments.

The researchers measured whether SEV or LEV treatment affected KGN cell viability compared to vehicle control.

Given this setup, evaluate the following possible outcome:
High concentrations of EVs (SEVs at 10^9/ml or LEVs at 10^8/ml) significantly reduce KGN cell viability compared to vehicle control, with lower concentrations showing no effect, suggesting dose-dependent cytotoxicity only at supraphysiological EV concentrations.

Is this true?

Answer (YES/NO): NO